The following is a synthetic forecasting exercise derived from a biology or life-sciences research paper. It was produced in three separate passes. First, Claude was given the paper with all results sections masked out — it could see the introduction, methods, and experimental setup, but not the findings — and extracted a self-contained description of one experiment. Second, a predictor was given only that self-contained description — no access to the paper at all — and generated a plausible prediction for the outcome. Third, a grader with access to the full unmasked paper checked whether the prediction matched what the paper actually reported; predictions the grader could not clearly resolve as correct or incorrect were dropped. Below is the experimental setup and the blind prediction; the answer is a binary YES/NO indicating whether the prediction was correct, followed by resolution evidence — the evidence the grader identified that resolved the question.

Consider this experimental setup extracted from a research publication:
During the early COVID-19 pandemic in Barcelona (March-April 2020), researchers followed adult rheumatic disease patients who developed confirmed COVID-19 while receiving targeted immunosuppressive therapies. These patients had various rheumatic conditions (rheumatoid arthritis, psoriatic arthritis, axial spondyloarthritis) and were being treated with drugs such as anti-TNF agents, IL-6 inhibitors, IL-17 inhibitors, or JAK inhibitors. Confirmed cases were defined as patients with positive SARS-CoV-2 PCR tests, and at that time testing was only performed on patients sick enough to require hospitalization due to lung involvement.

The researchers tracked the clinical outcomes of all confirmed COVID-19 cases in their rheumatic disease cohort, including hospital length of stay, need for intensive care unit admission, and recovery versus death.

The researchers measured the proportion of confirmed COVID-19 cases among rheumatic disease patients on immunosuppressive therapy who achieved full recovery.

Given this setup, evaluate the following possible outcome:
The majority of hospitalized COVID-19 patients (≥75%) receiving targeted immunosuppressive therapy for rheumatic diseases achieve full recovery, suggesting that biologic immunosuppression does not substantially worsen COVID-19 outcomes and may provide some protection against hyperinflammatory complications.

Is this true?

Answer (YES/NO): YES